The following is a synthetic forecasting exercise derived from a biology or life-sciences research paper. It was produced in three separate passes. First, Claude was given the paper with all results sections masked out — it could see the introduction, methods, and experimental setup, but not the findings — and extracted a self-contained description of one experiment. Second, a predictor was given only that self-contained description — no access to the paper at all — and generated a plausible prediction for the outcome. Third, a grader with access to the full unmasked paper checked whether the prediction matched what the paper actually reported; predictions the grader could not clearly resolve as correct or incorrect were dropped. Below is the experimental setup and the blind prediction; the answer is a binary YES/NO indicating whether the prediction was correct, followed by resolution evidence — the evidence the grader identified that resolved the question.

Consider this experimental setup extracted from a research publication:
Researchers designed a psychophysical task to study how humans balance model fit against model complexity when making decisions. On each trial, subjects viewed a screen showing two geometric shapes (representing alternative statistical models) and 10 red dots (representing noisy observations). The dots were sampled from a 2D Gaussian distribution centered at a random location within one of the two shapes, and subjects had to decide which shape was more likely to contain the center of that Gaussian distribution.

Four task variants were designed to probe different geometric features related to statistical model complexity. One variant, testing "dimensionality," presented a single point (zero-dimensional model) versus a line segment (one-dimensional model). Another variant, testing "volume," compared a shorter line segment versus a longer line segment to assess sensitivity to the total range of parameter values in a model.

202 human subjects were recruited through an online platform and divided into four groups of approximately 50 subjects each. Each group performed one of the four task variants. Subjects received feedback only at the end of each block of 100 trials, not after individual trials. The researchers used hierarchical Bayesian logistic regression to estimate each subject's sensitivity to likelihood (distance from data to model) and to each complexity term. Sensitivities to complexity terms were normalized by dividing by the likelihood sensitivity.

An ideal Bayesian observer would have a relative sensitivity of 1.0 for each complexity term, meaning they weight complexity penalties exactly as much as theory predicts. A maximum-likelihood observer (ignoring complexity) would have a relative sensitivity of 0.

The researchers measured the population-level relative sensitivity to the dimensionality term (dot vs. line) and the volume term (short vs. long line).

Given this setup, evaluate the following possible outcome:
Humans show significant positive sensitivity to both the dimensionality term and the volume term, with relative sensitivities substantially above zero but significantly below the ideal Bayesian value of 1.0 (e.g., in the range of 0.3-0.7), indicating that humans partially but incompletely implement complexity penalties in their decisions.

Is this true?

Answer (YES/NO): NO